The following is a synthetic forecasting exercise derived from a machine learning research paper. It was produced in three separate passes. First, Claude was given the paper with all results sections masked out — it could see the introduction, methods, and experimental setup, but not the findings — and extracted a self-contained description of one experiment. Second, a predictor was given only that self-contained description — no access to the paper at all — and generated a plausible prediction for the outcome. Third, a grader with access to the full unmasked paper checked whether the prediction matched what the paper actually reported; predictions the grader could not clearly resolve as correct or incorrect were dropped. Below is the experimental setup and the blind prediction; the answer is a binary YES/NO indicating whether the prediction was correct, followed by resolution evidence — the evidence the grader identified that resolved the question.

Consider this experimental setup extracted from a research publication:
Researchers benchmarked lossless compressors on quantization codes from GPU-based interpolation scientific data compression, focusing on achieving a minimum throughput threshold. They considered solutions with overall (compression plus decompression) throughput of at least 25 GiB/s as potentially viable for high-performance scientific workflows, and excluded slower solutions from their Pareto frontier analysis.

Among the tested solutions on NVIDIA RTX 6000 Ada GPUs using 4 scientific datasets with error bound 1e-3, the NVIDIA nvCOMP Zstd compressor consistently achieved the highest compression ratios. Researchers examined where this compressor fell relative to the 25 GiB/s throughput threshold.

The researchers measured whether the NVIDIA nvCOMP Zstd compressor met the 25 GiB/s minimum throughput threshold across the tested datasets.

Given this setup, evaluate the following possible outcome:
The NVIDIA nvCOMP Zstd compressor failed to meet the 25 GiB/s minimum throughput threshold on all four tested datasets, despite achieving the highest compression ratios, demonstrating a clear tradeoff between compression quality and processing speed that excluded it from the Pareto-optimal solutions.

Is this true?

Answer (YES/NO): NO